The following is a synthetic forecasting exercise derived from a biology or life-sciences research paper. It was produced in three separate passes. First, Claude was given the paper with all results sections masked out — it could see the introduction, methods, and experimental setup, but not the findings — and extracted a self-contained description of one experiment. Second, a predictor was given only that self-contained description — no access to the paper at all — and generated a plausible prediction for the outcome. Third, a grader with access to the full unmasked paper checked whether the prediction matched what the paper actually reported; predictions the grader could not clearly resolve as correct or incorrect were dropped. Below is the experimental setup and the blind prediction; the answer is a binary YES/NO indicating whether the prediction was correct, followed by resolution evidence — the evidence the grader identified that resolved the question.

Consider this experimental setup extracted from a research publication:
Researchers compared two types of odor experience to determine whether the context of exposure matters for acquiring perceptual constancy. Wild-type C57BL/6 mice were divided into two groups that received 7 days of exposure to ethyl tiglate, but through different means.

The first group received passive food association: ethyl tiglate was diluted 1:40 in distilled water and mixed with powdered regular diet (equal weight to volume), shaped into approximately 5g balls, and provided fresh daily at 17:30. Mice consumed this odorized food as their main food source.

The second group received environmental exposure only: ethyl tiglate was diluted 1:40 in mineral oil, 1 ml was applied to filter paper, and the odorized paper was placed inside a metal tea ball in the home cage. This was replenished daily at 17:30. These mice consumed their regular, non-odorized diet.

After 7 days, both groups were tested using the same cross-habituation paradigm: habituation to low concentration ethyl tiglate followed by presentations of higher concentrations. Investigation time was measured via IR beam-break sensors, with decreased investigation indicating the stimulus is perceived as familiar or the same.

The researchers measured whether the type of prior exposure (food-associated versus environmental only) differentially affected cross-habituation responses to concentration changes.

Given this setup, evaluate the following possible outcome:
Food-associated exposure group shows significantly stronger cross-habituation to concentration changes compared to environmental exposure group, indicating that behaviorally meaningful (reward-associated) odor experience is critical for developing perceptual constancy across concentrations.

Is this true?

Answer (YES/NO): YES